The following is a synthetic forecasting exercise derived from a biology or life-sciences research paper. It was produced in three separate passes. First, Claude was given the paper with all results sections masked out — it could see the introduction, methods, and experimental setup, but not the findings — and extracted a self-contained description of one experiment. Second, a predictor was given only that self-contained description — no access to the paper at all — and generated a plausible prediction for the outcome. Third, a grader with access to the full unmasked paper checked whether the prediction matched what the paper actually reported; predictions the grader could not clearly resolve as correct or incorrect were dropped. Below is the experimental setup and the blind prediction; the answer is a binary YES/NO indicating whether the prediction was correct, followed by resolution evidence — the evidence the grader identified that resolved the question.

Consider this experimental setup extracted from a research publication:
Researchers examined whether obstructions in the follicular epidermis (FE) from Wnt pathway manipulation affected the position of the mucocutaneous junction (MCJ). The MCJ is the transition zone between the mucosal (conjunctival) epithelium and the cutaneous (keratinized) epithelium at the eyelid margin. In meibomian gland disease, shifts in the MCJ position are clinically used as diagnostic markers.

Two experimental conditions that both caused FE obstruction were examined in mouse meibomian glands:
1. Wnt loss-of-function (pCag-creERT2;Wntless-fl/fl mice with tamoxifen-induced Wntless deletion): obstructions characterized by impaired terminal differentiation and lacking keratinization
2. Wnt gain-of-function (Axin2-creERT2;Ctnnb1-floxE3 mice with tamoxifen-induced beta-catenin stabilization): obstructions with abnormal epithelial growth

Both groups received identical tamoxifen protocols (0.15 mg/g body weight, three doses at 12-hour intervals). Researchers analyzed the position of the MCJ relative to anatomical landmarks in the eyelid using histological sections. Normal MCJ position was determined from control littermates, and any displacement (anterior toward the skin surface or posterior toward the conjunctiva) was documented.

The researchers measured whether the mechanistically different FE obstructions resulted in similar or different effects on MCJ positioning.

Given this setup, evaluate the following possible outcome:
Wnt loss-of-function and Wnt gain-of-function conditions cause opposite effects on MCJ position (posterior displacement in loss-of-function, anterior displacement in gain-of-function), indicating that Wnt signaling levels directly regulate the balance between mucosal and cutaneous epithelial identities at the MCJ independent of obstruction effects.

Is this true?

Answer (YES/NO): NO